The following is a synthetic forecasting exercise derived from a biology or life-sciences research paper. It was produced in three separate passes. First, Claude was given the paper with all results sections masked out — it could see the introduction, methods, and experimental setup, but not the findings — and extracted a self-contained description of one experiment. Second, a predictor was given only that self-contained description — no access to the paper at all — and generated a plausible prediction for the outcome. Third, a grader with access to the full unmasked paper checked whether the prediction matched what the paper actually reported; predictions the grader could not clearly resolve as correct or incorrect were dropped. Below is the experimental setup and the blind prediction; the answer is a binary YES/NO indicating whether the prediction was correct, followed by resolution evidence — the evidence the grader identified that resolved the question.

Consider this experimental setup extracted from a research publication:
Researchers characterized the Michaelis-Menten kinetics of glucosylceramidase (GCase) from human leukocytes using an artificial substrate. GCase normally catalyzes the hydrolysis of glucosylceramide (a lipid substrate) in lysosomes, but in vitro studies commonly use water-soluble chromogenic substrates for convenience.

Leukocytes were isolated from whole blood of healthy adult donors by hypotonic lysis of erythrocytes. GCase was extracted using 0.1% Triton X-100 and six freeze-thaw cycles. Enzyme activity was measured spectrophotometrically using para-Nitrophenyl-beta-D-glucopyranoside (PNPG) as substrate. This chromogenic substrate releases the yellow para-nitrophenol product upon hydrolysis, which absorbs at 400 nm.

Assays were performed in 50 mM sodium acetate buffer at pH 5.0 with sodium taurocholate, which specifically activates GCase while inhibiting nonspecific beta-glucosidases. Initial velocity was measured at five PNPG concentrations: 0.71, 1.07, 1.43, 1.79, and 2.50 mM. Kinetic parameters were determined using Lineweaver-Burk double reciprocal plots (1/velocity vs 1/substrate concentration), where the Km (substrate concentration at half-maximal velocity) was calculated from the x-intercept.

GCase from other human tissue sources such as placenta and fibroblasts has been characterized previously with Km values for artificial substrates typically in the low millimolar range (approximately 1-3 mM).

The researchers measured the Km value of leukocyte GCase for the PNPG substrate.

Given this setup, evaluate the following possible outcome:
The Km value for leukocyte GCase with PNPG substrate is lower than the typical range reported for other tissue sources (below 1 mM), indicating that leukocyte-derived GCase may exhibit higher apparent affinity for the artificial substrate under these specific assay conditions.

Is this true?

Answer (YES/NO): NO